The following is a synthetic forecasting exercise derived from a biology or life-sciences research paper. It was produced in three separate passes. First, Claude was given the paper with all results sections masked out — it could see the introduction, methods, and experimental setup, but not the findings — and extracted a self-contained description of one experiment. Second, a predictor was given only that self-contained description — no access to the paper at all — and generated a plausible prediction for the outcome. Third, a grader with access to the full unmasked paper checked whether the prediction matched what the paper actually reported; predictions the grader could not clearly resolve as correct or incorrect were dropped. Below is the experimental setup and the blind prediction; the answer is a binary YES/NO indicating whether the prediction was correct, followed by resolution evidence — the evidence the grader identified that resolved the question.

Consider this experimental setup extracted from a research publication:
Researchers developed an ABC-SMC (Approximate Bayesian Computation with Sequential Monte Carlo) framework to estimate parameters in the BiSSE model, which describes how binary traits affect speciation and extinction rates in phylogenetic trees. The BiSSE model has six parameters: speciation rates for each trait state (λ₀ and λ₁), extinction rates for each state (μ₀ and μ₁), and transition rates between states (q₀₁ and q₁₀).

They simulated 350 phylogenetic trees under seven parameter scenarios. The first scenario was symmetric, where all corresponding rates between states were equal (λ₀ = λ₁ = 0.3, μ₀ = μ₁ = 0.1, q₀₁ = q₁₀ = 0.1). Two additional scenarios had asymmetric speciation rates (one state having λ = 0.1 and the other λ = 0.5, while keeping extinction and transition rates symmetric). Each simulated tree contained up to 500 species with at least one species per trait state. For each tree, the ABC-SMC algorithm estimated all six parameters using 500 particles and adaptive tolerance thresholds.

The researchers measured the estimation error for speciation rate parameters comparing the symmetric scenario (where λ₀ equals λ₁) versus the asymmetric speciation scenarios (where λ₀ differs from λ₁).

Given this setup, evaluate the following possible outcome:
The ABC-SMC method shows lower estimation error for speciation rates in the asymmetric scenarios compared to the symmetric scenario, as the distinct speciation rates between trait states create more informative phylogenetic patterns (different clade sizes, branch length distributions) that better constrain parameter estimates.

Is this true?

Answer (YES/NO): NO